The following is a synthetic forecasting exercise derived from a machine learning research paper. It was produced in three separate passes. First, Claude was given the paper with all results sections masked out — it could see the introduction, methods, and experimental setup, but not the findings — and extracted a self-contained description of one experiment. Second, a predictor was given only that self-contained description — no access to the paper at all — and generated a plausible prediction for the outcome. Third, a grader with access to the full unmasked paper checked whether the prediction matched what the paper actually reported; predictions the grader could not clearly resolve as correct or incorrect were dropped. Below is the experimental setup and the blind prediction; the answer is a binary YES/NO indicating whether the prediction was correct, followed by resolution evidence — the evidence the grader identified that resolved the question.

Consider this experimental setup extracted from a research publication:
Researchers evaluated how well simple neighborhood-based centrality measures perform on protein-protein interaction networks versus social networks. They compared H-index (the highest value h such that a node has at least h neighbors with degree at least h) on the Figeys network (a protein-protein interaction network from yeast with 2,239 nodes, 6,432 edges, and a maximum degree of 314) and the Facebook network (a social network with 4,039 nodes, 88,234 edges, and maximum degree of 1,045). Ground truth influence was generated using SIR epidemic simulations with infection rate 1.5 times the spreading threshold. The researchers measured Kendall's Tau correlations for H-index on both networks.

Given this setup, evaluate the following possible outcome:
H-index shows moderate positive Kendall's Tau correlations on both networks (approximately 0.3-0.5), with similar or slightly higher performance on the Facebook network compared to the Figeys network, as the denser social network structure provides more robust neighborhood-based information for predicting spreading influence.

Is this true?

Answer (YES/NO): NO